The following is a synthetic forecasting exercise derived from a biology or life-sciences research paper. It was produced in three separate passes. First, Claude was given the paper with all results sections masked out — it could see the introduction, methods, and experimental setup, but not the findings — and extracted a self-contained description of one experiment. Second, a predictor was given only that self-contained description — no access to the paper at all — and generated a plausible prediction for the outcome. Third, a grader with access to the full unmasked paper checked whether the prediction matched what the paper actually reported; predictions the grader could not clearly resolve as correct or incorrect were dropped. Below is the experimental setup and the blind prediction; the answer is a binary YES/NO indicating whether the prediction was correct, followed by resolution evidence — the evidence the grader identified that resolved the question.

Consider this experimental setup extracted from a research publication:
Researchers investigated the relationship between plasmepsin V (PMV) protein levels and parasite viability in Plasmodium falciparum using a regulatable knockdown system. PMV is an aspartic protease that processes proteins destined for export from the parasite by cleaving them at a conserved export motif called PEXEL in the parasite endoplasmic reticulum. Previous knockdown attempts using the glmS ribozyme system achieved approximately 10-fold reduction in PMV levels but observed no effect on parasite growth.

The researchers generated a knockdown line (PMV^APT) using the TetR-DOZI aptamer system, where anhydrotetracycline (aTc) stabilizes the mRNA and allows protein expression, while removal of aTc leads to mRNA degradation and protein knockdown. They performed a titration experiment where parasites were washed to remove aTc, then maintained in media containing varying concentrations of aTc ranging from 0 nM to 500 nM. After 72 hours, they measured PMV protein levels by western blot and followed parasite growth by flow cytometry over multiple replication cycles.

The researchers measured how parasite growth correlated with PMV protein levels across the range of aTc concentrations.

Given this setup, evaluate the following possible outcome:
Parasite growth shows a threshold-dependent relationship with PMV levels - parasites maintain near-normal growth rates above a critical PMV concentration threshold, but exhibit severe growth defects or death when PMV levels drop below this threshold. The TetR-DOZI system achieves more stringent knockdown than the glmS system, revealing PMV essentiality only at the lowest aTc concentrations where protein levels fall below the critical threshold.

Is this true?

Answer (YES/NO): YES